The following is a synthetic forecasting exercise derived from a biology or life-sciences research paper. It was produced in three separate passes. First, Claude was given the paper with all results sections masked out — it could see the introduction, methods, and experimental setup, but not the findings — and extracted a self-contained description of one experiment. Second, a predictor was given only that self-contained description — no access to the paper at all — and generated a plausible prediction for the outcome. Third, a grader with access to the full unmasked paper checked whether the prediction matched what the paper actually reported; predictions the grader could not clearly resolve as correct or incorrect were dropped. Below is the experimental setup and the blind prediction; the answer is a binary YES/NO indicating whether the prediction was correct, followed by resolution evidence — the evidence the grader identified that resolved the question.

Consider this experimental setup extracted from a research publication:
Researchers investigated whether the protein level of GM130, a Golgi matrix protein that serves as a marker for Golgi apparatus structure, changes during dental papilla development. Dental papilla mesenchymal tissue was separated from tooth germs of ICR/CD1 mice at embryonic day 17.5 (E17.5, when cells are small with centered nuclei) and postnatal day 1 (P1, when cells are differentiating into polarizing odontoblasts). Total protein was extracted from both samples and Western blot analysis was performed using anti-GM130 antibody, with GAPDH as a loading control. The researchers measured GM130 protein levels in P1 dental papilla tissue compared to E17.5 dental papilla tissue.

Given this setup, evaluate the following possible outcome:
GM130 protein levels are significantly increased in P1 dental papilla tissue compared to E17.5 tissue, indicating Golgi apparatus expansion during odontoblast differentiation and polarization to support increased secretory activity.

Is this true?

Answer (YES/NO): YES